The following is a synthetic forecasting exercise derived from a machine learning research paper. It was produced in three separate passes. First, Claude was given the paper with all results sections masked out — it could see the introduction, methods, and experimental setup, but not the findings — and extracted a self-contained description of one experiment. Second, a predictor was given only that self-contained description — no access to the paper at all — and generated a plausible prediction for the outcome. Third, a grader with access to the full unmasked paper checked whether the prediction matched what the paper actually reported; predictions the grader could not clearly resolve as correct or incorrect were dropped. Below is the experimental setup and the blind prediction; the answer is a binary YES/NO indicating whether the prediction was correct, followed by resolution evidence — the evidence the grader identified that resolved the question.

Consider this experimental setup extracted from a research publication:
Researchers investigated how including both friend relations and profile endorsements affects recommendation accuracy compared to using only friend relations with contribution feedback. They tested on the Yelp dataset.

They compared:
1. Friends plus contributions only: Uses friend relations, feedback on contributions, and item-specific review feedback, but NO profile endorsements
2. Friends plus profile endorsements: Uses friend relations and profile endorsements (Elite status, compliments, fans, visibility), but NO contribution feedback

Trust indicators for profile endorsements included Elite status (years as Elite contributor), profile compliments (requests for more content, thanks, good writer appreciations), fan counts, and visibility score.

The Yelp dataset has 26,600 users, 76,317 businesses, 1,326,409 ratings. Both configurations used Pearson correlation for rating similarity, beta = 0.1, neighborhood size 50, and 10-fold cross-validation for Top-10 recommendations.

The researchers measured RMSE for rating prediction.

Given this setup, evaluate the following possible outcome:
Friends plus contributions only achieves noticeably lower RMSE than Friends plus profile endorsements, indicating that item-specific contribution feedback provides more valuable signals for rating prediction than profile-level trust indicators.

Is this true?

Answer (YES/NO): NO